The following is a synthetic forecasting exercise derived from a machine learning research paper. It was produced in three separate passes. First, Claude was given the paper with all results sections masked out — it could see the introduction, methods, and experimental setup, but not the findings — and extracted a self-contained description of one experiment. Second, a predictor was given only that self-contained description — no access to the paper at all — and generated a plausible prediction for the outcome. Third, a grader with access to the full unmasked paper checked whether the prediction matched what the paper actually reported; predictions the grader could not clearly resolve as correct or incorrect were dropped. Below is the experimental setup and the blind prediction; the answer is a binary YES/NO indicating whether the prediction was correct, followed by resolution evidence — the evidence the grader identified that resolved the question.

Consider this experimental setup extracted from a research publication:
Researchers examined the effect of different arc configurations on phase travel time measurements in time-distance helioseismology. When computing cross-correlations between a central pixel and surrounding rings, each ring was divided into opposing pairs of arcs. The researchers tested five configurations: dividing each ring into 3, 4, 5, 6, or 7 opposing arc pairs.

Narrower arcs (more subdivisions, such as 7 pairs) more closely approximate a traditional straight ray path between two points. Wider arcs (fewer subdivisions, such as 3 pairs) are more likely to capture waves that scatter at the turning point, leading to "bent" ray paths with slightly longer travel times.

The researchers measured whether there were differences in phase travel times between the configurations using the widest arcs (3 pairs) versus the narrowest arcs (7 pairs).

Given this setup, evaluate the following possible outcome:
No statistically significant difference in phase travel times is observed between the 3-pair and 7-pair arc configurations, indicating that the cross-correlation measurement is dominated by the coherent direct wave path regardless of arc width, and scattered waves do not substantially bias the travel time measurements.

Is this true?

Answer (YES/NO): NO